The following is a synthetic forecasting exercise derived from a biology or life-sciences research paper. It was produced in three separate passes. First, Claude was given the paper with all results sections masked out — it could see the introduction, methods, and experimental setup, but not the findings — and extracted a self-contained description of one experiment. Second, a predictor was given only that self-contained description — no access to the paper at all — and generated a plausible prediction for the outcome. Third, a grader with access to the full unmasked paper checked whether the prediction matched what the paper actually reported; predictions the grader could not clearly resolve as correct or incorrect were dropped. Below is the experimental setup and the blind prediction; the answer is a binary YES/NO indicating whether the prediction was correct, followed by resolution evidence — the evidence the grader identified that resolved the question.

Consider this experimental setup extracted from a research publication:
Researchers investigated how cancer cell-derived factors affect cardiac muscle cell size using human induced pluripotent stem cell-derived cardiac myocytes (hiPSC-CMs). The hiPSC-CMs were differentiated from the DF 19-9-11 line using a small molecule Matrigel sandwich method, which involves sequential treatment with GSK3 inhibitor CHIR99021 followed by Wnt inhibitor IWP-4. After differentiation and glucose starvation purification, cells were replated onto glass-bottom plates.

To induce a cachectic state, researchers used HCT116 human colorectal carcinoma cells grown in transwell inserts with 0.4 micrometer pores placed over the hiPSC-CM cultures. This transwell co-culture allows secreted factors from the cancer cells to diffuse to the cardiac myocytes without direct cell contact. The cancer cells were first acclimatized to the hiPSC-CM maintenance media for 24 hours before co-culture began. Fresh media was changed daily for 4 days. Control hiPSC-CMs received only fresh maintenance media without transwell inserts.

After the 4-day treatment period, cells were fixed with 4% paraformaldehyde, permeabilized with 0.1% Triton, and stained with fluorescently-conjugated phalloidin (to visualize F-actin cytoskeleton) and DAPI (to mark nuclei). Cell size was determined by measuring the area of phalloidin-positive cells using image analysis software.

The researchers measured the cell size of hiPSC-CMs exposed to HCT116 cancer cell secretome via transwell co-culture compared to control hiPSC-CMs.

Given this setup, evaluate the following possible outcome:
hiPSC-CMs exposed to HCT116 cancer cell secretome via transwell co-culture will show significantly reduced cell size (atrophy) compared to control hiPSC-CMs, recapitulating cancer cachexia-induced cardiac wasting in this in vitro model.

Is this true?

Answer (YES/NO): YES